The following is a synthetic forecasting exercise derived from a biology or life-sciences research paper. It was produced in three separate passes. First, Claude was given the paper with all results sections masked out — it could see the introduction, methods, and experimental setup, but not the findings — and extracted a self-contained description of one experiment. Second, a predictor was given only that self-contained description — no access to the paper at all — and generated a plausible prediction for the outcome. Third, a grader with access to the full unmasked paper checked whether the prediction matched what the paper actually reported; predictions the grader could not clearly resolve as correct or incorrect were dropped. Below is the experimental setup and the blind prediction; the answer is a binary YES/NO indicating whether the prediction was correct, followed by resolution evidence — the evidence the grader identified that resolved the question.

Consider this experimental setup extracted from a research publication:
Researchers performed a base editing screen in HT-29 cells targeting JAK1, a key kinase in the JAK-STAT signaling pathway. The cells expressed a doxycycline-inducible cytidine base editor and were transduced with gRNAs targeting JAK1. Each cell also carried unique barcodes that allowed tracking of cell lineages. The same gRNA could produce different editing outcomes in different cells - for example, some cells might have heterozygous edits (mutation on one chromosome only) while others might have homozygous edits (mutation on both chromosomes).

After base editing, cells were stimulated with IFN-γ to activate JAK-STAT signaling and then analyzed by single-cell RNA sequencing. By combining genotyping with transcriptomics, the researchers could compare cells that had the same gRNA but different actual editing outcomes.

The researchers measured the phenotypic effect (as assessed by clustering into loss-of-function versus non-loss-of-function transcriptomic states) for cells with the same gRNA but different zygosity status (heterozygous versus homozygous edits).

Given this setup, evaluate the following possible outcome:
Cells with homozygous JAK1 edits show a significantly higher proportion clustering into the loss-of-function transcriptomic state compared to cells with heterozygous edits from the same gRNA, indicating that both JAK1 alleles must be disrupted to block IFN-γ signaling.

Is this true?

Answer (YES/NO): YES